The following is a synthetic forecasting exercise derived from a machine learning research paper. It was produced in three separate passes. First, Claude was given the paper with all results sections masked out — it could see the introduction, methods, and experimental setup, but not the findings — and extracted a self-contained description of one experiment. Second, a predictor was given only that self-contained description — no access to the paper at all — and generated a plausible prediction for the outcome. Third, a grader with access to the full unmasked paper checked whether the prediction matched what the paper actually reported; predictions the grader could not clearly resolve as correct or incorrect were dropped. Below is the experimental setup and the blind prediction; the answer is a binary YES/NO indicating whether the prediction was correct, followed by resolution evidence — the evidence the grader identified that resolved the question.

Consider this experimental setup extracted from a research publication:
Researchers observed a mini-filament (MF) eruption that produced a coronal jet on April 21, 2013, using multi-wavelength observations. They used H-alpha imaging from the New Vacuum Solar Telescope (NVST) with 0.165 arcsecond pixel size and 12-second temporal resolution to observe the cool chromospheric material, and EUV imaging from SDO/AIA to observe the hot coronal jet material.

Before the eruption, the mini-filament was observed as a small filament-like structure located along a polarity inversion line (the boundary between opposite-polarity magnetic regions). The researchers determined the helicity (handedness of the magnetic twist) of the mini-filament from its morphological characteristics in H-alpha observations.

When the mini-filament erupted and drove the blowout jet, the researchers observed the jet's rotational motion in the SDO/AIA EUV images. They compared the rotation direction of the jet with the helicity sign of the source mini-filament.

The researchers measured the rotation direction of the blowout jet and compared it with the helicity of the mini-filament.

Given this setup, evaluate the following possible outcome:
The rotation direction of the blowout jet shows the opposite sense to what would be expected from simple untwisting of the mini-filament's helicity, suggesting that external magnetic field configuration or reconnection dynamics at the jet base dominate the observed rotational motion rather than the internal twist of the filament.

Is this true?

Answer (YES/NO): NO